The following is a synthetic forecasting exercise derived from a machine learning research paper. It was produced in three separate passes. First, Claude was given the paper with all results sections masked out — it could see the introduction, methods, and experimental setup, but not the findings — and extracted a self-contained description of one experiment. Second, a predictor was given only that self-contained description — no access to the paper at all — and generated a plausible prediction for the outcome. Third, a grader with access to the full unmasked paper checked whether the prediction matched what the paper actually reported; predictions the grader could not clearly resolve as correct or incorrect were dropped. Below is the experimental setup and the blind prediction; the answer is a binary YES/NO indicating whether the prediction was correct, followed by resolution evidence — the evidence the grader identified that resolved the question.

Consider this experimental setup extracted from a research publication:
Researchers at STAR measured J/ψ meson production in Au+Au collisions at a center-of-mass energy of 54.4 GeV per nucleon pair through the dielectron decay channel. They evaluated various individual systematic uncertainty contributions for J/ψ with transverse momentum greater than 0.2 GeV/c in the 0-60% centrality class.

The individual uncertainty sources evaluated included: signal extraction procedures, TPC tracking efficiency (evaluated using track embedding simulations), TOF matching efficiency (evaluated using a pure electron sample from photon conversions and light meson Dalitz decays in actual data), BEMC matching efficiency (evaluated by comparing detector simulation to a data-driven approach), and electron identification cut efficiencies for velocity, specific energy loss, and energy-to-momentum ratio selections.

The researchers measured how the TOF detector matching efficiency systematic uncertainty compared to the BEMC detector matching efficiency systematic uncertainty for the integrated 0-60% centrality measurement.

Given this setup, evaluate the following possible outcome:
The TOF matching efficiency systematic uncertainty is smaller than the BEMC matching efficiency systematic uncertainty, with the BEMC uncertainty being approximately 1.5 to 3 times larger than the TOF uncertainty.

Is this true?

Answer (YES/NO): YES